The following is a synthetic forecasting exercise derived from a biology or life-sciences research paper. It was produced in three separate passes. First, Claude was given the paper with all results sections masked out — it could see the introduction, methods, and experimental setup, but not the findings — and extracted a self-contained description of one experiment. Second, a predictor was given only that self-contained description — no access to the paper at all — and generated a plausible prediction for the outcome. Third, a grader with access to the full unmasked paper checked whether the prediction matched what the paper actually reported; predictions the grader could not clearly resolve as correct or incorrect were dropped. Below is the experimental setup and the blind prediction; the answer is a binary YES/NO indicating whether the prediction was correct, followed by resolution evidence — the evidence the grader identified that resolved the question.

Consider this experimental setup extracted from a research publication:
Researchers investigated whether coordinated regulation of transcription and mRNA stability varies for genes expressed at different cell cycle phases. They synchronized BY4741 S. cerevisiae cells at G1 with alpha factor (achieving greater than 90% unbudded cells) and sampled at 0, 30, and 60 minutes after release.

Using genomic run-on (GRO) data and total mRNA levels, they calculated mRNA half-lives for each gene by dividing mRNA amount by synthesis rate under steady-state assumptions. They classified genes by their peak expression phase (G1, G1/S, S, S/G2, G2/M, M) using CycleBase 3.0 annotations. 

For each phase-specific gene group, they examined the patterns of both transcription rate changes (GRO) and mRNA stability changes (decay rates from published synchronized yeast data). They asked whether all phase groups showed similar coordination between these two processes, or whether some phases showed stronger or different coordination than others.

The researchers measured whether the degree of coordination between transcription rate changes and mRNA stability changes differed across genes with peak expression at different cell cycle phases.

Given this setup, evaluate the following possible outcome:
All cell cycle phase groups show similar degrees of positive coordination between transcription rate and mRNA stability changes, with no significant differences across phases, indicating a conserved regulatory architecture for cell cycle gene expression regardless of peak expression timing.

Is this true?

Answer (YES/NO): NO